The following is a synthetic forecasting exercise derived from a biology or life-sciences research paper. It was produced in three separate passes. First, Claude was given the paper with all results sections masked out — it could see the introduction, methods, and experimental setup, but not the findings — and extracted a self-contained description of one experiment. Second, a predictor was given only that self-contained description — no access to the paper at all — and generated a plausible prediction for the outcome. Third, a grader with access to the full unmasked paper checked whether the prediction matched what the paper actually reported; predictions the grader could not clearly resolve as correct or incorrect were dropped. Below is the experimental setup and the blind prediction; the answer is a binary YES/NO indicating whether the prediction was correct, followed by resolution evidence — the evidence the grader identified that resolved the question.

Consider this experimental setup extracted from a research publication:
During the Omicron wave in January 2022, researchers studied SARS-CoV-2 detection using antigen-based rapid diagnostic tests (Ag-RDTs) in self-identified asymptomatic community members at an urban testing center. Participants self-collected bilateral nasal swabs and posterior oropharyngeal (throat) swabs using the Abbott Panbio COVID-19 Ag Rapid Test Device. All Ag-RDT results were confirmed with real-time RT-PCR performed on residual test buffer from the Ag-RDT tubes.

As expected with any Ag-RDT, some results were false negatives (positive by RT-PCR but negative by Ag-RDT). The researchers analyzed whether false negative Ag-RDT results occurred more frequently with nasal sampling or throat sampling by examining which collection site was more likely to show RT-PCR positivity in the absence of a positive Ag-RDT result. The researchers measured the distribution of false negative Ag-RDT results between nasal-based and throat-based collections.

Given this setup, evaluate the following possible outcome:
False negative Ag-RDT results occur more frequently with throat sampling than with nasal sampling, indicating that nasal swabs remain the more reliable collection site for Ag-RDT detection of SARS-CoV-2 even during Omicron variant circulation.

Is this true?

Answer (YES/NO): NO